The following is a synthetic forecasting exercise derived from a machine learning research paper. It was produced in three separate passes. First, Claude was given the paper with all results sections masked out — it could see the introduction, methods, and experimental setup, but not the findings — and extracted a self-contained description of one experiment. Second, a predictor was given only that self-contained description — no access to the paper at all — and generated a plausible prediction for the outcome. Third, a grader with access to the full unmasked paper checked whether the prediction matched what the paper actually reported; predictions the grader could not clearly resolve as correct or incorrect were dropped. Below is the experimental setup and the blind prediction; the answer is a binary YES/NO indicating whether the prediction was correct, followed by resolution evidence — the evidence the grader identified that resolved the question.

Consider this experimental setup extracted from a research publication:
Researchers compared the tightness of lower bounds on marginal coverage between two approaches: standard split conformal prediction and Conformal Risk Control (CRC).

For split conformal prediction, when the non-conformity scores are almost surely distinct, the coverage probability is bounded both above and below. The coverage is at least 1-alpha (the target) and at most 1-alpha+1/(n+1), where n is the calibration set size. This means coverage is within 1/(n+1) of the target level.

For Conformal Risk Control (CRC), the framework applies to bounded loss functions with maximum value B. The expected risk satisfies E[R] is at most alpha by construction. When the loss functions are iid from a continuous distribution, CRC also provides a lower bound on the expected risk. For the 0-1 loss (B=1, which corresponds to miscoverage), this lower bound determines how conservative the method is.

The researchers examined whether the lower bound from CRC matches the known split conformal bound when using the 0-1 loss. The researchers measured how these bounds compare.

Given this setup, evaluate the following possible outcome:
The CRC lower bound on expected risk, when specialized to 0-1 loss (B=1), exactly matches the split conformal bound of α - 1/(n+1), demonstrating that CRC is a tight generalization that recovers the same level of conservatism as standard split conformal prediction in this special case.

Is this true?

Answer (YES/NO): NO